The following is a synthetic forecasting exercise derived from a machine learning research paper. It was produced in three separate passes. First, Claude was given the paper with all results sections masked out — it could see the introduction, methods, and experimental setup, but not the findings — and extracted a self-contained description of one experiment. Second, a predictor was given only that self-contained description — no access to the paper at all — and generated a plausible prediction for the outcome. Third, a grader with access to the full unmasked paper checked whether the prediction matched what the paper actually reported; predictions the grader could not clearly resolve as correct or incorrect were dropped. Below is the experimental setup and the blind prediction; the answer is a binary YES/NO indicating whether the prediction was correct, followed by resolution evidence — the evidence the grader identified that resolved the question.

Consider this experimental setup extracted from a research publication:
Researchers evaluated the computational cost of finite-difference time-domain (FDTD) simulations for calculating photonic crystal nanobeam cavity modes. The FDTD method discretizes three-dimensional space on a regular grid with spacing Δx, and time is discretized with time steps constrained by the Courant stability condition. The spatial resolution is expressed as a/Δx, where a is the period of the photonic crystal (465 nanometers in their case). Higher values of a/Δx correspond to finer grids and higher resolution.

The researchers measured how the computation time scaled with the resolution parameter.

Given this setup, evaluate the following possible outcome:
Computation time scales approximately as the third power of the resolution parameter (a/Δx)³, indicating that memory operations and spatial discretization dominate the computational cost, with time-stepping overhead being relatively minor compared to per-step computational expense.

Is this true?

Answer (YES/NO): NO